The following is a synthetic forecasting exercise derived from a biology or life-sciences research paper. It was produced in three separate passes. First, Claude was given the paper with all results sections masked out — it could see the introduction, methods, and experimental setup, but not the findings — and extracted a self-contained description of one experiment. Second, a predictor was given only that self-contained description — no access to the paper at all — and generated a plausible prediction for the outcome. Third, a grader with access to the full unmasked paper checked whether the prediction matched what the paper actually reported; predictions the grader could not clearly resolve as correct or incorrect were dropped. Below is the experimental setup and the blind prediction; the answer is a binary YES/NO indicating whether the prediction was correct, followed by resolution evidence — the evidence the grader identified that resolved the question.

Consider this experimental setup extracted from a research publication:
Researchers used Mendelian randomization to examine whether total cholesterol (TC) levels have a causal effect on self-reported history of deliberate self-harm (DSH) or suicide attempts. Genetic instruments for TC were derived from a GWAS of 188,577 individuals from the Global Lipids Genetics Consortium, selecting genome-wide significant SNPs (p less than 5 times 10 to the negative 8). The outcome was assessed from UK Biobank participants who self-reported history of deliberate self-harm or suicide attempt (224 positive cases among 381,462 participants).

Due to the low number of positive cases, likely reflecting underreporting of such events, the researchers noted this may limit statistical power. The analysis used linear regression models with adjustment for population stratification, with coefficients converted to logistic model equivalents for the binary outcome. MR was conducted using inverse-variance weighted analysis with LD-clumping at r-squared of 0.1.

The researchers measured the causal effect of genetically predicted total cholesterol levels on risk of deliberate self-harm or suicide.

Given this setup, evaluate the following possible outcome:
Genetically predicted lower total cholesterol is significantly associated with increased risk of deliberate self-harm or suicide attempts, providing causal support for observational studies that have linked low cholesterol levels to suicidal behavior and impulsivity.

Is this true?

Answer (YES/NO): NO